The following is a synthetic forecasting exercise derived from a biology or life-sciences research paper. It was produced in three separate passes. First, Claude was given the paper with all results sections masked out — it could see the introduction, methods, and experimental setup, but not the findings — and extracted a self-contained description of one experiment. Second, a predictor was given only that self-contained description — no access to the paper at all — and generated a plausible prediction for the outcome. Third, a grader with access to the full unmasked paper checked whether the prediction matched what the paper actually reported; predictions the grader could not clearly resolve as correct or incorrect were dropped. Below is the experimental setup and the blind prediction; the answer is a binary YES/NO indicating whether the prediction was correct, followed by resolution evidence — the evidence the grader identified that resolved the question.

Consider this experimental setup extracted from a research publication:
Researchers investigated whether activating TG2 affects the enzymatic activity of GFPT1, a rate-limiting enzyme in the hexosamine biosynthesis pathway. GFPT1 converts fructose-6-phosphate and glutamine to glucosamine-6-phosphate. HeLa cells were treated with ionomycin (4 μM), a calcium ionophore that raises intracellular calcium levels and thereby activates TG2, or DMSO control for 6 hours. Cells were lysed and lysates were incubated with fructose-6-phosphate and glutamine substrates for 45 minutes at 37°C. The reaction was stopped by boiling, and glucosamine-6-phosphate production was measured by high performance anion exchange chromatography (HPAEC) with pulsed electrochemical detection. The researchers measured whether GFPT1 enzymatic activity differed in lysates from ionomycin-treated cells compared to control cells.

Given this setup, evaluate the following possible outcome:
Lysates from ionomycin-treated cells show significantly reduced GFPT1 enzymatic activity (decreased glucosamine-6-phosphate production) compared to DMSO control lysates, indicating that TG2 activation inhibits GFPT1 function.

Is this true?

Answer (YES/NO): NO